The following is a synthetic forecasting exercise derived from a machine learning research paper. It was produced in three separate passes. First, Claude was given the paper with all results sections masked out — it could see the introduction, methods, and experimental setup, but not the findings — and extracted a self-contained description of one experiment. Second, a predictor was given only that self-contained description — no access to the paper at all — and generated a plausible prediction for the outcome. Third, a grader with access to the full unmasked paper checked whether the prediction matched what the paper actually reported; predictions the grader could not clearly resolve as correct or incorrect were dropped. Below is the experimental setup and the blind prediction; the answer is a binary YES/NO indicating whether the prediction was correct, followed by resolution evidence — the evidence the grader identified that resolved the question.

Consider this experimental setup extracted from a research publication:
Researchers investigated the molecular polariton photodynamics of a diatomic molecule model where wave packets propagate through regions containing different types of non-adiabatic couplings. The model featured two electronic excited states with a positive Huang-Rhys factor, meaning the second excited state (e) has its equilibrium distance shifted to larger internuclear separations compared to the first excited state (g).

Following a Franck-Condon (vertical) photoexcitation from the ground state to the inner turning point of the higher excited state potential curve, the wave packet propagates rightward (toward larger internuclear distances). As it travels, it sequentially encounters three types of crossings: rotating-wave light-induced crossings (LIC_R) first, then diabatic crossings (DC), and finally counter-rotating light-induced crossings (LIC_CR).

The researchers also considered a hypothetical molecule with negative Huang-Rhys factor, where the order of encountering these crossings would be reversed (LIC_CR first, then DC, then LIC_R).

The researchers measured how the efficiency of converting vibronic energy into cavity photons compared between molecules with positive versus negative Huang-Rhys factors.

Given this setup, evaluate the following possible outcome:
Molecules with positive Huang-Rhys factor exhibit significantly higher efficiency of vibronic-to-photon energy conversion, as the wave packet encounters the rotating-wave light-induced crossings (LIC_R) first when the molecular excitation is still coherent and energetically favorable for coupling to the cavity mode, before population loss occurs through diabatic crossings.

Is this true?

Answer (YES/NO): YES